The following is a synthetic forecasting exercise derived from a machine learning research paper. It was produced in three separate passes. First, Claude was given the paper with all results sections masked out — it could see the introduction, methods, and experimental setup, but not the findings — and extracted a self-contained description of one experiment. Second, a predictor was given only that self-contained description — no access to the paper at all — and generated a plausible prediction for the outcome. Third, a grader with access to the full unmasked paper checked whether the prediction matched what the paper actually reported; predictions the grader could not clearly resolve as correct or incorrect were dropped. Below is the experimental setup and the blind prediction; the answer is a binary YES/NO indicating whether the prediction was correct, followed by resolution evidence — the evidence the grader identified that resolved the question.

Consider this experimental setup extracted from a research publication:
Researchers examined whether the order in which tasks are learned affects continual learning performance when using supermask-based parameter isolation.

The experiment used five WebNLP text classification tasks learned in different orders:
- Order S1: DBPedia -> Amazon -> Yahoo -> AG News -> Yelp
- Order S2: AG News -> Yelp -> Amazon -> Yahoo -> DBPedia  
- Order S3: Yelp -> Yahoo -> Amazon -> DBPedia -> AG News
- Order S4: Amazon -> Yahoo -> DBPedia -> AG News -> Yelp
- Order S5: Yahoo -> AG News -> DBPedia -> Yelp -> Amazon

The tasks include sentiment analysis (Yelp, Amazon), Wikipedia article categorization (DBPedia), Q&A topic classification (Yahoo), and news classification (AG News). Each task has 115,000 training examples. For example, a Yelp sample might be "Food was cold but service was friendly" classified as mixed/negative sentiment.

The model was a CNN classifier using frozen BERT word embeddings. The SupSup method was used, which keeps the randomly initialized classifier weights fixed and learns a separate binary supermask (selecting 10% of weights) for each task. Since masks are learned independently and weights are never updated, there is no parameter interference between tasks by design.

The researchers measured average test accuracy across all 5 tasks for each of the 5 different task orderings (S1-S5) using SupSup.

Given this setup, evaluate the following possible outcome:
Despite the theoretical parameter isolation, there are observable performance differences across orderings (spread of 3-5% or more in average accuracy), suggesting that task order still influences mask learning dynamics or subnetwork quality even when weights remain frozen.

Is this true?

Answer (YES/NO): NO